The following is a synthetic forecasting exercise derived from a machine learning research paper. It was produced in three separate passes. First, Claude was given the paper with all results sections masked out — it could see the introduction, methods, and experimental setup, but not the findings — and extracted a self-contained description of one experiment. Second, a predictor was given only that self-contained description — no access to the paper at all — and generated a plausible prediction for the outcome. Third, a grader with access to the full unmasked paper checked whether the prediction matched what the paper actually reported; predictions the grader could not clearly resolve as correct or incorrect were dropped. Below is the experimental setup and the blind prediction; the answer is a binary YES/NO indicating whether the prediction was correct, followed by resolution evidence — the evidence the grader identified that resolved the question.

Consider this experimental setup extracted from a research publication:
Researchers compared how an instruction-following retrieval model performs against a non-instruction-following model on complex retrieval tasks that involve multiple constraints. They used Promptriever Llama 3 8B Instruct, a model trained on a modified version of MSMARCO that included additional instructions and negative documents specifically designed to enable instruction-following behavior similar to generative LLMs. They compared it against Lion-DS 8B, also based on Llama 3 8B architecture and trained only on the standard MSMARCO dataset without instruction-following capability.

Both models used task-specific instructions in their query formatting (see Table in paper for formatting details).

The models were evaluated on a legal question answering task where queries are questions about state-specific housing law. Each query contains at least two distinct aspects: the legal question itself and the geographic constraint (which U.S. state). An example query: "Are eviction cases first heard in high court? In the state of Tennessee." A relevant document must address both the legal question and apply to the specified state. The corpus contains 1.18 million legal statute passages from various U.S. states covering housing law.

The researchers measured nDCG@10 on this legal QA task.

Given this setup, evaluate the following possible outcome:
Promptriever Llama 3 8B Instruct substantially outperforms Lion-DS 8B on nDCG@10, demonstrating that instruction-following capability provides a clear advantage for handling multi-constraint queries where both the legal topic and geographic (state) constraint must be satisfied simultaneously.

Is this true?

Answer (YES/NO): NO